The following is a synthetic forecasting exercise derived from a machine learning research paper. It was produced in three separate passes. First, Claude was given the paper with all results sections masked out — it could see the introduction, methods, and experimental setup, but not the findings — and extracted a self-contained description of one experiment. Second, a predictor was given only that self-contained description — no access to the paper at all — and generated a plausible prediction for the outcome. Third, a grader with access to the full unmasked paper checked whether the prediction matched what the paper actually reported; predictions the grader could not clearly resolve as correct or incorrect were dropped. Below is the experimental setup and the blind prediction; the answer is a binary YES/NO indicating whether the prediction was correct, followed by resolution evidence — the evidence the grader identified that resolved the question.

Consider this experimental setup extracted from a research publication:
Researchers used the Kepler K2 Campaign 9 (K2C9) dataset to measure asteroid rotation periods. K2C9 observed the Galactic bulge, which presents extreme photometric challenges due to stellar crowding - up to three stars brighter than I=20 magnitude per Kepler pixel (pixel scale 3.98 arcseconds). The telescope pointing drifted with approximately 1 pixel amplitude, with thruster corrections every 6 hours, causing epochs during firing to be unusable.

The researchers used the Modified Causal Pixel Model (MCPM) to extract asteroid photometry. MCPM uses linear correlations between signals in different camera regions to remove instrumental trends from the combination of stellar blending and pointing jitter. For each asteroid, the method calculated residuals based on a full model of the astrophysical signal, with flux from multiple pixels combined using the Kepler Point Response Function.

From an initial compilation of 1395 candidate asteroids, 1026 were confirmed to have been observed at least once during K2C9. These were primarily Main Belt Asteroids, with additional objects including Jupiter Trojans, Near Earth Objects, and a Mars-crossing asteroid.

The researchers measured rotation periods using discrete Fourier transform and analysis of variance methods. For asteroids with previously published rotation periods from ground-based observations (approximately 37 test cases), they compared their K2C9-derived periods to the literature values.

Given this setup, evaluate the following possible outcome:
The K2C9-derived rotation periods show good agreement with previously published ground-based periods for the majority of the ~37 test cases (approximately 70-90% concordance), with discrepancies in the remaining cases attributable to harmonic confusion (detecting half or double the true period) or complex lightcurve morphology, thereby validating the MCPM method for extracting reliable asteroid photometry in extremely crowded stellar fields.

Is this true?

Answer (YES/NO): YES